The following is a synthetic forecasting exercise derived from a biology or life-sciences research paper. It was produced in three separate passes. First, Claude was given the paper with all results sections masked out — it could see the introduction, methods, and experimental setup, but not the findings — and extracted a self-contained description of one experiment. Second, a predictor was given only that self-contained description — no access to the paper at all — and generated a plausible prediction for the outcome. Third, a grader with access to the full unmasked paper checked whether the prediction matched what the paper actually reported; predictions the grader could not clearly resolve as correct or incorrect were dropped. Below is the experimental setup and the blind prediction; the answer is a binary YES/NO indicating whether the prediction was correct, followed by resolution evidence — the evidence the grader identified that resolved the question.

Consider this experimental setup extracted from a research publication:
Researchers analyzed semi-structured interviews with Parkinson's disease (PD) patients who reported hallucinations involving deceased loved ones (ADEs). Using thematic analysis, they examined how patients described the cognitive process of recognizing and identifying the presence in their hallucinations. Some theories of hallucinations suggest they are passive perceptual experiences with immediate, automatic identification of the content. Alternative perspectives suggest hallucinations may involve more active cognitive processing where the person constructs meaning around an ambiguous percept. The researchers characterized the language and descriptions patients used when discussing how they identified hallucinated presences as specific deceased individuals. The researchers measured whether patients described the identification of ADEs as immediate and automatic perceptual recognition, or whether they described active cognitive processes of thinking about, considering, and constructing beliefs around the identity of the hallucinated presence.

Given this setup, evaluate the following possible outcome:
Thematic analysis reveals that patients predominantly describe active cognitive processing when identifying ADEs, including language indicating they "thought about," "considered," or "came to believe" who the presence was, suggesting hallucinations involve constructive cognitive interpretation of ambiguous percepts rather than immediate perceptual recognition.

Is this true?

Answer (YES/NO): NO